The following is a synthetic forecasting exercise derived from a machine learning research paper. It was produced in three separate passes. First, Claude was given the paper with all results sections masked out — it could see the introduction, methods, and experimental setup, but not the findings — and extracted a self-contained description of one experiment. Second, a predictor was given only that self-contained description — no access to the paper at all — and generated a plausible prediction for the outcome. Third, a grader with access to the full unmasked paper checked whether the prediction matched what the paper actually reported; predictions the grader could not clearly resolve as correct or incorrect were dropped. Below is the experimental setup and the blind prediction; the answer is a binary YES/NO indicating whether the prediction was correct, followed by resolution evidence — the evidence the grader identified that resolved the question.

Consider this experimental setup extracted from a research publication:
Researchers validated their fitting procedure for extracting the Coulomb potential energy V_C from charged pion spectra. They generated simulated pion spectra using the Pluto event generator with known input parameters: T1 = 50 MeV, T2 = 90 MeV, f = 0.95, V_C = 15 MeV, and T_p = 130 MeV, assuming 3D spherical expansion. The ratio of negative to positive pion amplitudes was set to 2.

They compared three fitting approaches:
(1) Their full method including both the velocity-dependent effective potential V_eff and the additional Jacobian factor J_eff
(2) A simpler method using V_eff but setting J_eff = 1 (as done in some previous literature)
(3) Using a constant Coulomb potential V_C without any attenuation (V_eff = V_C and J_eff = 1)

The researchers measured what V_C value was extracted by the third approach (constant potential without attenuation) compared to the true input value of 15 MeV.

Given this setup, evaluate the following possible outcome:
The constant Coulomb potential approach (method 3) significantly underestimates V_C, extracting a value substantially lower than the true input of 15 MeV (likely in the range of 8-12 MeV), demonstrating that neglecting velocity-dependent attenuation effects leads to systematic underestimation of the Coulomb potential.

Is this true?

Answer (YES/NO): NO